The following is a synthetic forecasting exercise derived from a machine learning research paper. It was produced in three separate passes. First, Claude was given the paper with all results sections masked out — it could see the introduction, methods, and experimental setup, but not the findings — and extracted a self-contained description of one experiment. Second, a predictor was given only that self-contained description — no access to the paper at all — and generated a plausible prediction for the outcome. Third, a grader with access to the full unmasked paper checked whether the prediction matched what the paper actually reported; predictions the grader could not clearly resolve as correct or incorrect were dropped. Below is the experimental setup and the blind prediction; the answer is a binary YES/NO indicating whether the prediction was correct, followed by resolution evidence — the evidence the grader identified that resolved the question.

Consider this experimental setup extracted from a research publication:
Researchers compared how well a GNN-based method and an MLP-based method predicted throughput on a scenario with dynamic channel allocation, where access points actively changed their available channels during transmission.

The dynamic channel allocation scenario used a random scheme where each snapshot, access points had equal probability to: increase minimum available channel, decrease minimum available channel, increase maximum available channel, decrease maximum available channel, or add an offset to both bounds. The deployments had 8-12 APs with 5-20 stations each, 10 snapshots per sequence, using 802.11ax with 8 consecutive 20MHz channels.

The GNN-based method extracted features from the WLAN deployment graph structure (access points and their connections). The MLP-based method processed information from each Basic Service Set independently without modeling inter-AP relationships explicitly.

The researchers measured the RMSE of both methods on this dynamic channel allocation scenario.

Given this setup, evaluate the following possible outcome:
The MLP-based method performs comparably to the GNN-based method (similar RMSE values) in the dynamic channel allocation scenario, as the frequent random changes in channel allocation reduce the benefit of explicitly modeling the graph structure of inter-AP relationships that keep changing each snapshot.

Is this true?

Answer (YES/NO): NO